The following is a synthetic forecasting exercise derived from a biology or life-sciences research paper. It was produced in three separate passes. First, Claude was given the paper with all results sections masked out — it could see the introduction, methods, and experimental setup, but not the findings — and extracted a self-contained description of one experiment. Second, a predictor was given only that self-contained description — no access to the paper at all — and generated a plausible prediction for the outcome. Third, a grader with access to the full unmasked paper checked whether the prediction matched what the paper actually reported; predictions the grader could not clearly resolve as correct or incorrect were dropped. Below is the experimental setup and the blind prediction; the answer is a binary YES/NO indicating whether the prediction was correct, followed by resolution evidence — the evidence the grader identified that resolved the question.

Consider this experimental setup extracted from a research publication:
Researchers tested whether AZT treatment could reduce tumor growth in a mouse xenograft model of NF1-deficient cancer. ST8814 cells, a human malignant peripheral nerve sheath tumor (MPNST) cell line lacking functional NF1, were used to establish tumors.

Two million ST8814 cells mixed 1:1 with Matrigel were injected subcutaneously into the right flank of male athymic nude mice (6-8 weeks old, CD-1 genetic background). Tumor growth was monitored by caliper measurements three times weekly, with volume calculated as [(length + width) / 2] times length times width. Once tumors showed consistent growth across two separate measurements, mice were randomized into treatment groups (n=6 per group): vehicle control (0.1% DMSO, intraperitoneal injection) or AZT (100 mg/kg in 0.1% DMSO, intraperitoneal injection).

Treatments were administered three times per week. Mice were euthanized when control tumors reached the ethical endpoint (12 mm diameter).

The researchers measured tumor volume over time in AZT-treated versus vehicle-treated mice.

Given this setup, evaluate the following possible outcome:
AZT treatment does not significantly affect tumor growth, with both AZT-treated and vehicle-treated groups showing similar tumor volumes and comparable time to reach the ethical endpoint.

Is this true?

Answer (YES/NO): NO